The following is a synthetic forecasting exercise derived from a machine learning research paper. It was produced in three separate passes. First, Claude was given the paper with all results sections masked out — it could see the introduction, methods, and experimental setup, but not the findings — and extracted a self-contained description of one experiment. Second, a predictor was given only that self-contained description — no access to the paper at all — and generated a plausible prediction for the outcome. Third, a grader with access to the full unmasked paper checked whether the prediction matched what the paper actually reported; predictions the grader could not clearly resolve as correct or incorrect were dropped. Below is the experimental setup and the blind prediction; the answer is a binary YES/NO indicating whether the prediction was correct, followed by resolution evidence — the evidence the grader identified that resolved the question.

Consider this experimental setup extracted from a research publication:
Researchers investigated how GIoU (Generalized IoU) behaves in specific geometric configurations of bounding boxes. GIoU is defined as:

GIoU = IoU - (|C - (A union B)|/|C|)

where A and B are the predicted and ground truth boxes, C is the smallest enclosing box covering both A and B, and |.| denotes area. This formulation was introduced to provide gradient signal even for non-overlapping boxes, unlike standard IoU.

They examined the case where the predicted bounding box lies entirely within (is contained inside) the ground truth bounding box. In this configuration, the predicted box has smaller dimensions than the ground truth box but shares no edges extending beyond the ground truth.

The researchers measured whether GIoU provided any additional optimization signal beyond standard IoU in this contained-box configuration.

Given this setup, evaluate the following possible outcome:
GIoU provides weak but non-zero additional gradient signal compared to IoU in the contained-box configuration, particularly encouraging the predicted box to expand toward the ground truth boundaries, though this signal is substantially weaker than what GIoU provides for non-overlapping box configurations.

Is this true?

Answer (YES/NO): NO